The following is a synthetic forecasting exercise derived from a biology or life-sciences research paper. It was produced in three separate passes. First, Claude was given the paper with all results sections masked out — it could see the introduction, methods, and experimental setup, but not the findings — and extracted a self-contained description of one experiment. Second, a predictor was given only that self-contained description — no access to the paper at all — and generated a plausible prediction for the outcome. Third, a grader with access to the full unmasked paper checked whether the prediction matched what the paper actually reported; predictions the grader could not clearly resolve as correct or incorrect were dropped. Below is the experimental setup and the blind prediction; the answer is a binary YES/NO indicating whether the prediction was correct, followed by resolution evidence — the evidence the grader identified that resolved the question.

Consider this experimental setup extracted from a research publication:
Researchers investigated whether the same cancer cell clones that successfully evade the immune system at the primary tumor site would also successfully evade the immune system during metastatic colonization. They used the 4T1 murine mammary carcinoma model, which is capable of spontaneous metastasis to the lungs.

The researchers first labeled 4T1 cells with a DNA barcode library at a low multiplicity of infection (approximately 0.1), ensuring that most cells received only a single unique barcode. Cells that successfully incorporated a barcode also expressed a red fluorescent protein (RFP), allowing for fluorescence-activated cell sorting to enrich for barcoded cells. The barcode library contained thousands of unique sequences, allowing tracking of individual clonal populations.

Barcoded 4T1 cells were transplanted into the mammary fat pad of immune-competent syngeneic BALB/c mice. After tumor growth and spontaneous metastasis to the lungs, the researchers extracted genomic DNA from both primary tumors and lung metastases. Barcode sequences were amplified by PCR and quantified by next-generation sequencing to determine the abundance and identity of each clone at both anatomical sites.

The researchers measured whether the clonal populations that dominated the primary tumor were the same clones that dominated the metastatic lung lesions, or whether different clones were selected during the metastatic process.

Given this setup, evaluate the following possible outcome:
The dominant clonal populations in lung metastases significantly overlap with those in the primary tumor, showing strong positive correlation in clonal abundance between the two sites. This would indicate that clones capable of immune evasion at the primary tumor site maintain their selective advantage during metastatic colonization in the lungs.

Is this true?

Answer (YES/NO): NO